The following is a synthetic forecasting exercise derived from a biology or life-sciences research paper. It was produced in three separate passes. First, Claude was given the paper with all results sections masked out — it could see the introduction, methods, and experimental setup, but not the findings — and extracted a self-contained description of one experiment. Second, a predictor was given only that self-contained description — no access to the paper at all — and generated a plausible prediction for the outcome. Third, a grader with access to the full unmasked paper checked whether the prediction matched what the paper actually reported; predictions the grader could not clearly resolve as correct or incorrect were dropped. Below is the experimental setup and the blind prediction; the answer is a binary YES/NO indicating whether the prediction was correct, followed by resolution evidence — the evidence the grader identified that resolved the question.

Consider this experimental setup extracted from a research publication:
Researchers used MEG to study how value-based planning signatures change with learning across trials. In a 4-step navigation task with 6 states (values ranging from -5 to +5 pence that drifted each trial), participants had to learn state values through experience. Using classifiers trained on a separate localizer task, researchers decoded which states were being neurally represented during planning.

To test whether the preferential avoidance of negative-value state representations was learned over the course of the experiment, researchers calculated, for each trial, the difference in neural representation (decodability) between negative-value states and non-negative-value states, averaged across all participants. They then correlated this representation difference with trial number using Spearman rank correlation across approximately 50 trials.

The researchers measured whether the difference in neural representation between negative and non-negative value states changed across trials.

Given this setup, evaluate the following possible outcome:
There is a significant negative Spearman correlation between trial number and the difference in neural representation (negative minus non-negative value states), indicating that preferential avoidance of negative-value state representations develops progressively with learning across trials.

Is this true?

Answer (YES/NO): YES